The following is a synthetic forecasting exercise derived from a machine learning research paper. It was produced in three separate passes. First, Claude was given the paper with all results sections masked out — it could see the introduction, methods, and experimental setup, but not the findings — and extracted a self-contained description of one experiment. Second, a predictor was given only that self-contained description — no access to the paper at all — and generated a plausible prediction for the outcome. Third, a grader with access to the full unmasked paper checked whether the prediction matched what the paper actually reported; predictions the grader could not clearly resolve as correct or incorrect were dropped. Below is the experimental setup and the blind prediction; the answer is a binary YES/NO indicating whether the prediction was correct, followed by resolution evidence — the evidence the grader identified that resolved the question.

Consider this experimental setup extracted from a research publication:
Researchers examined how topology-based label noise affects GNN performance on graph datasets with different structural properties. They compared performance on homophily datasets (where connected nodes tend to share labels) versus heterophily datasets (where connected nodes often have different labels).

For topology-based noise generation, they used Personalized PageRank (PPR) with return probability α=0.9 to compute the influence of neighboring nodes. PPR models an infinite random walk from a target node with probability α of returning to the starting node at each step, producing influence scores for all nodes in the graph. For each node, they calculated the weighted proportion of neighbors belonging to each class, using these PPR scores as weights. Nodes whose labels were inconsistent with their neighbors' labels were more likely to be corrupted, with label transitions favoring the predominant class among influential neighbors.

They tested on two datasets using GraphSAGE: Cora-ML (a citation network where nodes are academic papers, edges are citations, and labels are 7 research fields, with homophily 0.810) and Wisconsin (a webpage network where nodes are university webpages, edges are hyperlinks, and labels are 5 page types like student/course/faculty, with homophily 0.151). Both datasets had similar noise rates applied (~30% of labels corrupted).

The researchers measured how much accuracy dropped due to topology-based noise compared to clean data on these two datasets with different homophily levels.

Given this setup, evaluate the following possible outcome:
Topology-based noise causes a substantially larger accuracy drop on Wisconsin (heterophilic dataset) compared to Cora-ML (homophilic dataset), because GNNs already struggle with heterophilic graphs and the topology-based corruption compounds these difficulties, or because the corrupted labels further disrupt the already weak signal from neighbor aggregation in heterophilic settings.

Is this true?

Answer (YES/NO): YES